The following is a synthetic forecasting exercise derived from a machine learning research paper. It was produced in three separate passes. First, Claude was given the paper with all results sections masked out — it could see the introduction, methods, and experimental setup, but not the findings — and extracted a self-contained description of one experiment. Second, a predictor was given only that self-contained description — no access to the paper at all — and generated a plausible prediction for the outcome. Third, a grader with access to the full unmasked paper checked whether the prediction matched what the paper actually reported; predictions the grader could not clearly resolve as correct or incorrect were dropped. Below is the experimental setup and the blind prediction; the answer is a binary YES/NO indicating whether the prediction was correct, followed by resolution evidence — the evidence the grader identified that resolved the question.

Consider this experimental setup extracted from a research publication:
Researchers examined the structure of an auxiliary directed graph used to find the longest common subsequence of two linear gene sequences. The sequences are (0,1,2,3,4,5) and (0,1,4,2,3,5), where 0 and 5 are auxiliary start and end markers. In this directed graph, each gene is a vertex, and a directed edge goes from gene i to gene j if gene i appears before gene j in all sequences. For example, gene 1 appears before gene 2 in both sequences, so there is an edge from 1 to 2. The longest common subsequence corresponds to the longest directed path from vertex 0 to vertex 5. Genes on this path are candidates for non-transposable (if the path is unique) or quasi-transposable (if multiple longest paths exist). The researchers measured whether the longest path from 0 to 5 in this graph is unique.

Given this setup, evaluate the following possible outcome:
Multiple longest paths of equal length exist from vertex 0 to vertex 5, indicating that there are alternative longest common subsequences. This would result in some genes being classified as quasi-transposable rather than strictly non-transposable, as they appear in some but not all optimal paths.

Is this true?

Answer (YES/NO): NO